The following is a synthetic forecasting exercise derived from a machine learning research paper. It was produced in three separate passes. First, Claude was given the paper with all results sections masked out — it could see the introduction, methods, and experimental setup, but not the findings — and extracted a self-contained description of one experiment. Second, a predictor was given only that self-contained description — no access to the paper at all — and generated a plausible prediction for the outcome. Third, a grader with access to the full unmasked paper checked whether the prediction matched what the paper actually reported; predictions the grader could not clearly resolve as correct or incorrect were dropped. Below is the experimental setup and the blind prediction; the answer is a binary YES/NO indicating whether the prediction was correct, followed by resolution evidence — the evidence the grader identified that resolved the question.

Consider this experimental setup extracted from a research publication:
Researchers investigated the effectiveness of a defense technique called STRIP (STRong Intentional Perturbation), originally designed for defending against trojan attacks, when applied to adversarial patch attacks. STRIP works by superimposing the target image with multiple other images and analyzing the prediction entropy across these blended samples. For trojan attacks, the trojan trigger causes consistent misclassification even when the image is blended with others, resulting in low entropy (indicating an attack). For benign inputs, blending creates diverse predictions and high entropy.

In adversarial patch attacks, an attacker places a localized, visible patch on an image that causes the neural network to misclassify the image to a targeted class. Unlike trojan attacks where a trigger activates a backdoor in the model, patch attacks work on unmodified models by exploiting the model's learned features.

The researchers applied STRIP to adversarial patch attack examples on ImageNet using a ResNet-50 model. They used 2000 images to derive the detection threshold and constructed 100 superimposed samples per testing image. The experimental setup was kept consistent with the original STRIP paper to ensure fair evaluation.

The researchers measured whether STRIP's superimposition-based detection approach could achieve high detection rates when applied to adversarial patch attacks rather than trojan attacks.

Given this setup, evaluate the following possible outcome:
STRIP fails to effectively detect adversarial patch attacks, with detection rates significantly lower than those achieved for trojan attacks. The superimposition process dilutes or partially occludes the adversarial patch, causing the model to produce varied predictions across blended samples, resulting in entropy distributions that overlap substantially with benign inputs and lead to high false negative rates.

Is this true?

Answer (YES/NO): YES